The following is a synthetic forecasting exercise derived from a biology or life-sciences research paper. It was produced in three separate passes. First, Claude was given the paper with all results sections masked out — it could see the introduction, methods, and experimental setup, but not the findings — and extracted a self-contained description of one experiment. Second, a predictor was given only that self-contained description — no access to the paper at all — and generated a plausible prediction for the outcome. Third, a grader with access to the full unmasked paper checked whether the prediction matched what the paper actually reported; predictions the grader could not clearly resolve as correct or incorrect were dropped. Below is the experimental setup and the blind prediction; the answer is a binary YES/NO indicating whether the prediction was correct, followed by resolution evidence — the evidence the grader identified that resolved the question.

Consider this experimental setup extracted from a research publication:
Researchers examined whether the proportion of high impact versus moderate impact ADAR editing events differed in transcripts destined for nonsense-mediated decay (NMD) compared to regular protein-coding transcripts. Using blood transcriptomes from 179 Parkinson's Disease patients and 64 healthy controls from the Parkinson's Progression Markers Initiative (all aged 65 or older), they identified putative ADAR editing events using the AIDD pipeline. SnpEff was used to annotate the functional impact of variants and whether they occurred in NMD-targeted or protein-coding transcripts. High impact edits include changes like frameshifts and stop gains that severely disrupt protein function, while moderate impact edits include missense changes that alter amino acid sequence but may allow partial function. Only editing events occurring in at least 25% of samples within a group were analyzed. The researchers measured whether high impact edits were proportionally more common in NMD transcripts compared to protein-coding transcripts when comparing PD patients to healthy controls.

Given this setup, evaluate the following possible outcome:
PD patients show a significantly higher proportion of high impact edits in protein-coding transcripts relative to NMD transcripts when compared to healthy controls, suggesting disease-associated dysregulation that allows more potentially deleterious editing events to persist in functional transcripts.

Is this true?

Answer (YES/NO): NO